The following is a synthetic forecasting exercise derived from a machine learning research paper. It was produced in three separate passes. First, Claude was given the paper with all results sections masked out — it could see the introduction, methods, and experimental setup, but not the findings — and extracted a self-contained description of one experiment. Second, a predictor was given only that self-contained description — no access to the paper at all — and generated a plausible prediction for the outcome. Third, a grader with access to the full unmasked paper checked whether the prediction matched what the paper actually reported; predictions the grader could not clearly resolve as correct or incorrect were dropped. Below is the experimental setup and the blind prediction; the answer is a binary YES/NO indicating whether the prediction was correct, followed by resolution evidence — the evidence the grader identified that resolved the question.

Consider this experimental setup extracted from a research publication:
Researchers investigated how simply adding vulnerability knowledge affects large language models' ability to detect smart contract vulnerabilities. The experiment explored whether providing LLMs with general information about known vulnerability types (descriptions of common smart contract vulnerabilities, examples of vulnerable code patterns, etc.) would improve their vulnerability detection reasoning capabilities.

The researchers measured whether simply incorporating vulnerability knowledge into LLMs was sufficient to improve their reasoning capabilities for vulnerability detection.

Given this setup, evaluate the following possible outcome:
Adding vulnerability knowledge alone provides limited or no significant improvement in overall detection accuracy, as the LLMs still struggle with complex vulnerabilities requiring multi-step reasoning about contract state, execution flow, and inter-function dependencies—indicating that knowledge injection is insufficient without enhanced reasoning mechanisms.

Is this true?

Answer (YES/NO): YES